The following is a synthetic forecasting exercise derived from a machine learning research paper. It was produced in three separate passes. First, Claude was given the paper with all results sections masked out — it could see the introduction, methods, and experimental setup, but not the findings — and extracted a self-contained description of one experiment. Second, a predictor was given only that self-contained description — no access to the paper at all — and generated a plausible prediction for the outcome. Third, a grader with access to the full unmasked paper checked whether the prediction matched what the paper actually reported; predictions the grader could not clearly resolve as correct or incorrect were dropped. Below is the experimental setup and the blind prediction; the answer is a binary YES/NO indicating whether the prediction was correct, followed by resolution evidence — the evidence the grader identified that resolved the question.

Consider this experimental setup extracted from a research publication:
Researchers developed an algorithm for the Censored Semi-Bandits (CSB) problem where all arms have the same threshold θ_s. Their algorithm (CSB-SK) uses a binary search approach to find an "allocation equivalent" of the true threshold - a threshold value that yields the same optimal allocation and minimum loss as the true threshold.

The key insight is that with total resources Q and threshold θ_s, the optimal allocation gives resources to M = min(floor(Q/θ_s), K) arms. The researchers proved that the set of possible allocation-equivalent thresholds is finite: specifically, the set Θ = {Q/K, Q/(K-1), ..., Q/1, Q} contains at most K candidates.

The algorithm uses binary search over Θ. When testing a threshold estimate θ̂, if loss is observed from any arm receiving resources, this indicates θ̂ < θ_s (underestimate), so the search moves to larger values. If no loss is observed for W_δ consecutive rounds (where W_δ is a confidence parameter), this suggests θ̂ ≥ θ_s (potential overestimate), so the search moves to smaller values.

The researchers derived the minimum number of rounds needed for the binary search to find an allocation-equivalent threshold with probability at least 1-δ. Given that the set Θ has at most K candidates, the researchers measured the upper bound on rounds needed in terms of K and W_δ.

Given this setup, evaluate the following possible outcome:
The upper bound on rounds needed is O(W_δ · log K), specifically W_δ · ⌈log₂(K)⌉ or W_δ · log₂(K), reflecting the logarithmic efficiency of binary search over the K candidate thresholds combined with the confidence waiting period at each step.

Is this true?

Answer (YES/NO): YES